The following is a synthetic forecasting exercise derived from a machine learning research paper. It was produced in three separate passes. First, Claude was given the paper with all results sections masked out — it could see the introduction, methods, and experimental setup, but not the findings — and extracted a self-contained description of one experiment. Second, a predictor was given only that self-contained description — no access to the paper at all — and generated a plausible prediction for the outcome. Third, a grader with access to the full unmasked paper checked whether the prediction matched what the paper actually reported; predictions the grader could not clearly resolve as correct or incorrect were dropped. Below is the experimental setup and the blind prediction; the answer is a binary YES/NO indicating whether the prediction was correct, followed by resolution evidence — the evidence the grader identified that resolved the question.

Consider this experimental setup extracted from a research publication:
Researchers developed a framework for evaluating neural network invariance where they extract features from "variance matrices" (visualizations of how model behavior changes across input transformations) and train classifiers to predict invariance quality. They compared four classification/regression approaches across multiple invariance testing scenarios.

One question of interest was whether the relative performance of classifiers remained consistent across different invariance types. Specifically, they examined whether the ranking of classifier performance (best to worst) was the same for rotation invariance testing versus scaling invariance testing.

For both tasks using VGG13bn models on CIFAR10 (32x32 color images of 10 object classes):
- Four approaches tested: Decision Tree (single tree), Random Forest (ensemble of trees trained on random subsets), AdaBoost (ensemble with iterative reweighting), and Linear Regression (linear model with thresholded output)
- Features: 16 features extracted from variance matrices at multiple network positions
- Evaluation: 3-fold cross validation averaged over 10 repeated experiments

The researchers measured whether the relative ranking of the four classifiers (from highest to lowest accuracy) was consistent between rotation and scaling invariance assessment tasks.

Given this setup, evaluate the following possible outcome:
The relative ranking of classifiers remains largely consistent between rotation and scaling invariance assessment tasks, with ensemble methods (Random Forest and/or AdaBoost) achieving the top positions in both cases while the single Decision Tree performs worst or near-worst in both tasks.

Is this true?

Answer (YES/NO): YES